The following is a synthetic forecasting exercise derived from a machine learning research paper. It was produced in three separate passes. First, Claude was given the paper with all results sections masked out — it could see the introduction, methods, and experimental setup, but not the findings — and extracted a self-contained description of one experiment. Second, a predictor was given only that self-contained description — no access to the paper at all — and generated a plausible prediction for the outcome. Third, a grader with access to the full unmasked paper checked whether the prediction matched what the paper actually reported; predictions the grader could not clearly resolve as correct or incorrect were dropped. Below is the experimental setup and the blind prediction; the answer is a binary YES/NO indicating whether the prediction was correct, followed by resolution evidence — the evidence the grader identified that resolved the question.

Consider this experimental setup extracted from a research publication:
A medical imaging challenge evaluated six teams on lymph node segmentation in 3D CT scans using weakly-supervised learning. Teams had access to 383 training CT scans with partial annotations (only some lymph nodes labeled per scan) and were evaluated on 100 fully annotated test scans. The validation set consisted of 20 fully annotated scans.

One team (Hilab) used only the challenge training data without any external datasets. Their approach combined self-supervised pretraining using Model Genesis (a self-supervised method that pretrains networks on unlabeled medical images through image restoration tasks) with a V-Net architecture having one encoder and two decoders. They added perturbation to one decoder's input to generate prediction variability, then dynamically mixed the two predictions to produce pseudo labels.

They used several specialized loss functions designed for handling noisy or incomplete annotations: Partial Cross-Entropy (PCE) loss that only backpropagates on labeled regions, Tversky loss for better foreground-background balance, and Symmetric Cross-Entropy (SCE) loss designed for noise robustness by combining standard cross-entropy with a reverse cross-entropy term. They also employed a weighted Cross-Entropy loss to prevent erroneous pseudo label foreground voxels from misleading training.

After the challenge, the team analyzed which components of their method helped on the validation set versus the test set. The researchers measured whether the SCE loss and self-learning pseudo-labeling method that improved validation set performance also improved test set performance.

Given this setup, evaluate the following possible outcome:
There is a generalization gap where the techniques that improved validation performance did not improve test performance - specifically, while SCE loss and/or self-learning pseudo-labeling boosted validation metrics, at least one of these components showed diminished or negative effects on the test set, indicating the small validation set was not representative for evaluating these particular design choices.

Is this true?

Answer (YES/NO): YES